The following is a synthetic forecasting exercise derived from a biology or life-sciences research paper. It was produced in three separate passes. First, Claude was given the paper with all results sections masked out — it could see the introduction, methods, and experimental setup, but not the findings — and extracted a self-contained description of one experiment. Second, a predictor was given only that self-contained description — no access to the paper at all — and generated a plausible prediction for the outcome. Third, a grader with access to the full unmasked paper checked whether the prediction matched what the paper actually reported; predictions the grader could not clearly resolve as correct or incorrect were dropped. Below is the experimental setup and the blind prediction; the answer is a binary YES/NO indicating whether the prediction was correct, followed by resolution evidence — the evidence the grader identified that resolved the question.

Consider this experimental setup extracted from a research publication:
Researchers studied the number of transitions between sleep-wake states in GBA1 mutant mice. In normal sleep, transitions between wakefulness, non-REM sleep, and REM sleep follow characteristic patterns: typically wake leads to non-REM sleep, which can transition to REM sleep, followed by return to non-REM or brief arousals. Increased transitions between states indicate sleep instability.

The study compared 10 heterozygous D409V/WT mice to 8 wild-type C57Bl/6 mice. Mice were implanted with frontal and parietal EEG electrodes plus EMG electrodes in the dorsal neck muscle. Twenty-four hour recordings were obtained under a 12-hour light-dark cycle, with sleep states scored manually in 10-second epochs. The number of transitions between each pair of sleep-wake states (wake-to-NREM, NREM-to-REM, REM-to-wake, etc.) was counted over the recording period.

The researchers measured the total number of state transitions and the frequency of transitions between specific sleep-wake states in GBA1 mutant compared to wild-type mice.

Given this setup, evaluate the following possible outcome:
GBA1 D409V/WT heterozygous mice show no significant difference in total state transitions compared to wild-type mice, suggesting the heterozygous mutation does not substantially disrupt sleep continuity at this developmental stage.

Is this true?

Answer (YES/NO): NO